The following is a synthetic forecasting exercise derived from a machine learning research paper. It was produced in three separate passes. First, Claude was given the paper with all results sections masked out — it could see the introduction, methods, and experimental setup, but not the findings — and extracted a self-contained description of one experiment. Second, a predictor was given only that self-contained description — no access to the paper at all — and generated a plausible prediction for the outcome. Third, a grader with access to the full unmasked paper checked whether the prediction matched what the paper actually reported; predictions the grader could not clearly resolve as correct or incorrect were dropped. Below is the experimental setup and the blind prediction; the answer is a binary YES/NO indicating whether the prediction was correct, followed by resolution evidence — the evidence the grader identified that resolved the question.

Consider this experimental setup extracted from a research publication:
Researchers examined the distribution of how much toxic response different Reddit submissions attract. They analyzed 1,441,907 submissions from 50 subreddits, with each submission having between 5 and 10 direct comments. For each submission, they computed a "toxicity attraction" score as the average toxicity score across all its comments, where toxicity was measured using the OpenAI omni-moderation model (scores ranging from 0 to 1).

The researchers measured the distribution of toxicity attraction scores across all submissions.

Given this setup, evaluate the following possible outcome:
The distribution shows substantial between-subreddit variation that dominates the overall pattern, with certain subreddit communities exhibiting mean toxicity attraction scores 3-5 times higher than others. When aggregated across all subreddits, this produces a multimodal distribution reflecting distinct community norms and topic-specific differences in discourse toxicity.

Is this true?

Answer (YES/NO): NO